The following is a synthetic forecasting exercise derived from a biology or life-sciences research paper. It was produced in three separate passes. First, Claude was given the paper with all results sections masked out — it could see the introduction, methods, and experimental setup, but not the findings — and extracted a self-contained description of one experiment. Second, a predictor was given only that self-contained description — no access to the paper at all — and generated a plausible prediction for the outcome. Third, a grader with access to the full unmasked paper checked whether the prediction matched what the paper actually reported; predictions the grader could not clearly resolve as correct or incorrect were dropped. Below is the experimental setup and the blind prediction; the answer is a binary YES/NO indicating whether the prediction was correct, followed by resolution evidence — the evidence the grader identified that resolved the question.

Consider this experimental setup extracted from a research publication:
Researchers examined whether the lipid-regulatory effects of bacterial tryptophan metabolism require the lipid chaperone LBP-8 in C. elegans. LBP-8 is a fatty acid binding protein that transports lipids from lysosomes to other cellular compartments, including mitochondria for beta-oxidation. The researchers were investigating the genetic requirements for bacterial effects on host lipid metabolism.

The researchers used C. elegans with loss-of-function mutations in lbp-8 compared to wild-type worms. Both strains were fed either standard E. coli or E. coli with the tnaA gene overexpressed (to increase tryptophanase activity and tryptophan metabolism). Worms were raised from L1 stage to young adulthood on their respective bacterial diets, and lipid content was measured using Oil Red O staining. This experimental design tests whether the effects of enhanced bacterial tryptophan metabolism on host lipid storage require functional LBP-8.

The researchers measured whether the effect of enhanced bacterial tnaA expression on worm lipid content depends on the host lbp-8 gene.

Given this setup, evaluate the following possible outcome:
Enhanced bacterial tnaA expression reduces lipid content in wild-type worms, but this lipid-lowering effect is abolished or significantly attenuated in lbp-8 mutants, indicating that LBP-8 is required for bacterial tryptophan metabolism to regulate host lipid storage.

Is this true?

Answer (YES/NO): YES